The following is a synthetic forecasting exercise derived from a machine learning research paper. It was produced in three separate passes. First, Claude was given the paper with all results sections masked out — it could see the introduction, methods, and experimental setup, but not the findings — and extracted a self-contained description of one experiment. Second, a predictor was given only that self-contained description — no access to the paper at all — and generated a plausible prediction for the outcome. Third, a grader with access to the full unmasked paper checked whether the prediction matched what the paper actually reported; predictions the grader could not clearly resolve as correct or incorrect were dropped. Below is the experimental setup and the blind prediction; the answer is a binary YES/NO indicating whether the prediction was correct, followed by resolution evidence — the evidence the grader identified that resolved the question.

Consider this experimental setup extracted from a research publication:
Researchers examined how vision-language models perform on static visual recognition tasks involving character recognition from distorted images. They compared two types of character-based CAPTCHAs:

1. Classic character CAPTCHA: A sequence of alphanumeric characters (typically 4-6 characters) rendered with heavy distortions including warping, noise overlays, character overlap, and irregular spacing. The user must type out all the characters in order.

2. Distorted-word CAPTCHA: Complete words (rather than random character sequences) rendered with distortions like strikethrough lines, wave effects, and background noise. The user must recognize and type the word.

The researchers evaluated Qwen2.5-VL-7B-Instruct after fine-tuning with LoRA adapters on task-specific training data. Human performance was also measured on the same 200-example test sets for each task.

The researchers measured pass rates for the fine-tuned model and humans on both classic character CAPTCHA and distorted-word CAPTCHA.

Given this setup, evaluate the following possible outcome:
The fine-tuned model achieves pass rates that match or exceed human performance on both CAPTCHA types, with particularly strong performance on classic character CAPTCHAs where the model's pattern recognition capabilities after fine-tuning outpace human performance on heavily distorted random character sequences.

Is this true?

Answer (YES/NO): NO